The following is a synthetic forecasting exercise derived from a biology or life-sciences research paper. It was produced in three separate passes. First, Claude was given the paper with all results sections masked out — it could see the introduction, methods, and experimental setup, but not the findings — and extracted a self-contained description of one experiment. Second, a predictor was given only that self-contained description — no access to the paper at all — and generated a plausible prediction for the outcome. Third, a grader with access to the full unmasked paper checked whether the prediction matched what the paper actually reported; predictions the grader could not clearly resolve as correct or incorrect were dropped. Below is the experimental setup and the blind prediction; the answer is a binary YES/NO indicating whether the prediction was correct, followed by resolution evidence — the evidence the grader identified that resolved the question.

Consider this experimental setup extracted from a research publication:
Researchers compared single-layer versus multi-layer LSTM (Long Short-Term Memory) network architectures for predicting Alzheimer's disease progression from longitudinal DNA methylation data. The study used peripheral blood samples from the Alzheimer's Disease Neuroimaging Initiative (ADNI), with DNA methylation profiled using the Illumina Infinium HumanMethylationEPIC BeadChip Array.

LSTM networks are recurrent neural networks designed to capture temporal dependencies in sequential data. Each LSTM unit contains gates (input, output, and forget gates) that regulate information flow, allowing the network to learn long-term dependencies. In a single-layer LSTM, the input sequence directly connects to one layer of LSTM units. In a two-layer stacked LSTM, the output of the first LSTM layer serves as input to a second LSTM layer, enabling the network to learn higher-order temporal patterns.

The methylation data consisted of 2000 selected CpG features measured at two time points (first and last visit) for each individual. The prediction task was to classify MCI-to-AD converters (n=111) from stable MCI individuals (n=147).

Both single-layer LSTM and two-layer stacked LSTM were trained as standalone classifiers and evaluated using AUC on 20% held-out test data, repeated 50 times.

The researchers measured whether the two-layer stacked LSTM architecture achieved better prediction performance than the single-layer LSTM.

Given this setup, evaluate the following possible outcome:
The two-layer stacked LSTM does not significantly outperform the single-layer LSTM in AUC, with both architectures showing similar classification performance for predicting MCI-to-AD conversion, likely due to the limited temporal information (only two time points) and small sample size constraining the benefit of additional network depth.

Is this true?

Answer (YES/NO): YES